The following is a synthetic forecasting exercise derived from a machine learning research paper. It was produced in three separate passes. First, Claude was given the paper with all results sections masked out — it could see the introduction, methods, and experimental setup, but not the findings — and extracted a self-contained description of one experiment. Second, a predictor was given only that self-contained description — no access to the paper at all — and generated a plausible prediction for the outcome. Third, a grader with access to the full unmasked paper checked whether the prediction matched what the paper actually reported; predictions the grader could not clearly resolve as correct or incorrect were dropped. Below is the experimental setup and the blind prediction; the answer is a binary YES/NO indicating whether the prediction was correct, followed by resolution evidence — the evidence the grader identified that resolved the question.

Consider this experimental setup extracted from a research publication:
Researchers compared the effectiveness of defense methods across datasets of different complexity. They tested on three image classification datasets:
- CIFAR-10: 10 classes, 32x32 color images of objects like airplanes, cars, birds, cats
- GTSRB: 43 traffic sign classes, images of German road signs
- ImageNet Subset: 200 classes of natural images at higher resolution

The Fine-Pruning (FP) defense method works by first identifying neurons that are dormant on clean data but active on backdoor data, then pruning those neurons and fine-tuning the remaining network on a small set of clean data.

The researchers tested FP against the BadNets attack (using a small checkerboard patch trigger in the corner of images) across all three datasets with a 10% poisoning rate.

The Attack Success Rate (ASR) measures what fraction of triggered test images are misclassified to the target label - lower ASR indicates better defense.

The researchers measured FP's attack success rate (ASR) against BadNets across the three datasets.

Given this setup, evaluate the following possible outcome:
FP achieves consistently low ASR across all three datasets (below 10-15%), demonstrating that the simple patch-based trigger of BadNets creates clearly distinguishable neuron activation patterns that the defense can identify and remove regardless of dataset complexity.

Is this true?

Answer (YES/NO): NO